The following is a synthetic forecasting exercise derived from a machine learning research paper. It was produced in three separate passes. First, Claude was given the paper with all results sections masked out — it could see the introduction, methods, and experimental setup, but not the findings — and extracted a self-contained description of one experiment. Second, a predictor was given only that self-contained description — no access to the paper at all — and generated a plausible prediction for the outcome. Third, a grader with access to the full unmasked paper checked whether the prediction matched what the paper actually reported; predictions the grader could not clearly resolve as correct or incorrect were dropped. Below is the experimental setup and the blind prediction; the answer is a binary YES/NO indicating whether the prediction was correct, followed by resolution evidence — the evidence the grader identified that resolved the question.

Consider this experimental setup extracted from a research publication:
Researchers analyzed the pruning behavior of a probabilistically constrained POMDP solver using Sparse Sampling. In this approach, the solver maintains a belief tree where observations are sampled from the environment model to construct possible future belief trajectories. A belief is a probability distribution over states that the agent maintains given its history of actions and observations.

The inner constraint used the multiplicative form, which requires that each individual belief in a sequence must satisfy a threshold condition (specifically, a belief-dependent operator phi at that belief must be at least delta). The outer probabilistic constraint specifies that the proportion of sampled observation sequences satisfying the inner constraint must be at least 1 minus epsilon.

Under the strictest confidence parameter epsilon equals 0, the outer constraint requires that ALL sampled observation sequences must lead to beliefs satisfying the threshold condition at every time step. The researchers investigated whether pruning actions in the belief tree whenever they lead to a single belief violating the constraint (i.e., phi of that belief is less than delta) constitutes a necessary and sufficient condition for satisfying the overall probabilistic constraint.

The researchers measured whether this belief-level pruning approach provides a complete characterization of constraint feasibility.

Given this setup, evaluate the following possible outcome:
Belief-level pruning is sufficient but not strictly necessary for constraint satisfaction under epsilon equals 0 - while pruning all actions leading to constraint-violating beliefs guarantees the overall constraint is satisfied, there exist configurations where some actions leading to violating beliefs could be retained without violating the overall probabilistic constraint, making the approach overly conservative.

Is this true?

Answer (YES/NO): NO